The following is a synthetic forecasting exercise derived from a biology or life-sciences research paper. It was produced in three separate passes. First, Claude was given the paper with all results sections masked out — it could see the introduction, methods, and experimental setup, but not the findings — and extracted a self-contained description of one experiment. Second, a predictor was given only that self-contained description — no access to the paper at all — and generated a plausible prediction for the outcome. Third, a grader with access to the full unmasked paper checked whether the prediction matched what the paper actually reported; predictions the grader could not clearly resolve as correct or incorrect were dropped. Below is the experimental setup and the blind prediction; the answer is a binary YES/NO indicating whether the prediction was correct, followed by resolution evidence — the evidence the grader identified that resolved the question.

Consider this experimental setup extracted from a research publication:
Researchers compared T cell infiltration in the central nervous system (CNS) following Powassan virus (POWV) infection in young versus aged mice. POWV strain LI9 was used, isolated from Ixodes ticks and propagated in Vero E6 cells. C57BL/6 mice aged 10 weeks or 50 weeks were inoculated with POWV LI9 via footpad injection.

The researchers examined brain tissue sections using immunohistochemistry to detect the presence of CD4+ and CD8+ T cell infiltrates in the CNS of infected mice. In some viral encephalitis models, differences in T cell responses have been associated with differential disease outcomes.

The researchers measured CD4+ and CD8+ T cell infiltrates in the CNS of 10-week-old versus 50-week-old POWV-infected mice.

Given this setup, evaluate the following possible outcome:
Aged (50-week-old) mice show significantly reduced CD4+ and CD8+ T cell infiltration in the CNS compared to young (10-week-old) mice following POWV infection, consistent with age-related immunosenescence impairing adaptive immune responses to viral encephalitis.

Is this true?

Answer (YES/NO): NO